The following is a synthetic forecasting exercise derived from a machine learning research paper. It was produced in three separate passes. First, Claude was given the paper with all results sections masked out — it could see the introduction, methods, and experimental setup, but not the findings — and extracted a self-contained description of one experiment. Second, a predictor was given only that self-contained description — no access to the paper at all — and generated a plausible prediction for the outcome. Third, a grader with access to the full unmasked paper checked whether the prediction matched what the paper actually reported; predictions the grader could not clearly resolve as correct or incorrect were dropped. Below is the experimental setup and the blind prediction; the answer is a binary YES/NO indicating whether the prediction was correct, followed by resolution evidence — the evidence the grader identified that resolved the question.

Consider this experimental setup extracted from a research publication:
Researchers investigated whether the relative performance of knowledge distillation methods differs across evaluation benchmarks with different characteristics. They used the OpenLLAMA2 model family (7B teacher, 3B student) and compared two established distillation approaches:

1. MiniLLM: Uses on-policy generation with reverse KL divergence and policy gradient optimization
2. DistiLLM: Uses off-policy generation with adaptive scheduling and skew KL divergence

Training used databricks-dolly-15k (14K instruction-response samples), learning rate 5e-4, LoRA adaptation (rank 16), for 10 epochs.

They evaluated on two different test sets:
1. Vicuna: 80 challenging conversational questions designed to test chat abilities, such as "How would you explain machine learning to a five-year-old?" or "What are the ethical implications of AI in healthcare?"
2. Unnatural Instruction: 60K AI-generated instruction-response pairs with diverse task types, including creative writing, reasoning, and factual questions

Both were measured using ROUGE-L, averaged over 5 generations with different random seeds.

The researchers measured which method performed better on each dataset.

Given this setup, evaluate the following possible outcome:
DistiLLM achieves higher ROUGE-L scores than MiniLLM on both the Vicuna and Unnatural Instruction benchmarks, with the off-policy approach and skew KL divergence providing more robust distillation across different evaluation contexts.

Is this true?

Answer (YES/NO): NO